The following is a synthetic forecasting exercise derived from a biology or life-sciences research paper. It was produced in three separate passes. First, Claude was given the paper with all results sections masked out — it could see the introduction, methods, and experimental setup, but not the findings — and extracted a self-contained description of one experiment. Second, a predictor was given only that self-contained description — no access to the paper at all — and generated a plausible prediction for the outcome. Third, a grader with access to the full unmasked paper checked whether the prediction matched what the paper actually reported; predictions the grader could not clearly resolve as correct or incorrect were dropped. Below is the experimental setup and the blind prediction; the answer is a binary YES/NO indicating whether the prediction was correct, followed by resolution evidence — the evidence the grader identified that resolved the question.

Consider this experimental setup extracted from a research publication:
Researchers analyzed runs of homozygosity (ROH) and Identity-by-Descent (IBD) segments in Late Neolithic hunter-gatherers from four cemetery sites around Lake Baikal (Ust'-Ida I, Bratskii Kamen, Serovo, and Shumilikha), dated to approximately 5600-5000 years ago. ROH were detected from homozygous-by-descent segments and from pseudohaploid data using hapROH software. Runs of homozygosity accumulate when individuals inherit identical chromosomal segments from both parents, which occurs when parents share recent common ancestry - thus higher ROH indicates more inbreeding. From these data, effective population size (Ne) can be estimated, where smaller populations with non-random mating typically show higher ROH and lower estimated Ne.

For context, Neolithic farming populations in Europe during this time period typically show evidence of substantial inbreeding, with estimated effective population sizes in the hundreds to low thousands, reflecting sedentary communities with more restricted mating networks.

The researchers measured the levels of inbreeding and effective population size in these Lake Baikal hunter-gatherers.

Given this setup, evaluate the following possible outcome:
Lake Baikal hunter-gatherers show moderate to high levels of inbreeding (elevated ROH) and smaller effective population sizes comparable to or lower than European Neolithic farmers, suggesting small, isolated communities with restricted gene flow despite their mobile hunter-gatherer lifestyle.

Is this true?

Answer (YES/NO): NO